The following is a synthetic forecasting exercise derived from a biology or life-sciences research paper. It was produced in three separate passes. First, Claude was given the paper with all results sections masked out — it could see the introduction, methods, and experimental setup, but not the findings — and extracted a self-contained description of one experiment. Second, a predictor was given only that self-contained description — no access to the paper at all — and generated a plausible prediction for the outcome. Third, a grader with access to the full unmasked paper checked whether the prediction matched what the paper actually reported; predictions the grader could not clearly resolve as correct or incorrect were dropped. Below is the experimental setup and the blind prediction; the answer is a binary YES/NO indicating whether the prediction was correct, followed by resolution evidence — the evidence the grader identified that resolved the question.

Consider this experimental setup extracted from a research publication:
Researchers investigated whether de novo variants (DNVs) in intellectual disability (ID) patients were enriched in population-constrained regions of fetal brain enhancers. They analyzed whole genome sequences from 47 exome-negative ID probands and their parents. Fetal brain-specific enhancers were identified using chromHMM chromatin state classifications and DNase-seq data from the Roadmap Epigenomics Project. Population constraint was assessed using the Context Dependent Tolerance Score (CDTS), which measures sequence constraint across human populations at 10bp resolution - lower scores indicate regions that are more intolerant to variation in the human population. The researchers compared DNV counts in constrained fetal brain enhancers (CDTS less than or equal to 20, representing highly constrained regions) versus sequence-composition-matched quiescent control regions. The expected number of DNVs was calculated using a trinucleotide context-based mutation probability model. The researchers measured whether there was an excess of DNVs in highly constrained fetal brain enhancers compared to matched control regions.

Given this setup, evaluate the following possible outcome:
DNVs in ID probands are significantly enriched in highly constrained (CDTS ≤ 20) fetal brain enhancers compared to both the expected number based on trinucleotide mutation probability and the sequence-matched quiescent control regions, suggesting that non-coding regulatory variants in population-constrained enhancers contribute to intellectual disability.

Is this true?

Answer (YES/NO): YES